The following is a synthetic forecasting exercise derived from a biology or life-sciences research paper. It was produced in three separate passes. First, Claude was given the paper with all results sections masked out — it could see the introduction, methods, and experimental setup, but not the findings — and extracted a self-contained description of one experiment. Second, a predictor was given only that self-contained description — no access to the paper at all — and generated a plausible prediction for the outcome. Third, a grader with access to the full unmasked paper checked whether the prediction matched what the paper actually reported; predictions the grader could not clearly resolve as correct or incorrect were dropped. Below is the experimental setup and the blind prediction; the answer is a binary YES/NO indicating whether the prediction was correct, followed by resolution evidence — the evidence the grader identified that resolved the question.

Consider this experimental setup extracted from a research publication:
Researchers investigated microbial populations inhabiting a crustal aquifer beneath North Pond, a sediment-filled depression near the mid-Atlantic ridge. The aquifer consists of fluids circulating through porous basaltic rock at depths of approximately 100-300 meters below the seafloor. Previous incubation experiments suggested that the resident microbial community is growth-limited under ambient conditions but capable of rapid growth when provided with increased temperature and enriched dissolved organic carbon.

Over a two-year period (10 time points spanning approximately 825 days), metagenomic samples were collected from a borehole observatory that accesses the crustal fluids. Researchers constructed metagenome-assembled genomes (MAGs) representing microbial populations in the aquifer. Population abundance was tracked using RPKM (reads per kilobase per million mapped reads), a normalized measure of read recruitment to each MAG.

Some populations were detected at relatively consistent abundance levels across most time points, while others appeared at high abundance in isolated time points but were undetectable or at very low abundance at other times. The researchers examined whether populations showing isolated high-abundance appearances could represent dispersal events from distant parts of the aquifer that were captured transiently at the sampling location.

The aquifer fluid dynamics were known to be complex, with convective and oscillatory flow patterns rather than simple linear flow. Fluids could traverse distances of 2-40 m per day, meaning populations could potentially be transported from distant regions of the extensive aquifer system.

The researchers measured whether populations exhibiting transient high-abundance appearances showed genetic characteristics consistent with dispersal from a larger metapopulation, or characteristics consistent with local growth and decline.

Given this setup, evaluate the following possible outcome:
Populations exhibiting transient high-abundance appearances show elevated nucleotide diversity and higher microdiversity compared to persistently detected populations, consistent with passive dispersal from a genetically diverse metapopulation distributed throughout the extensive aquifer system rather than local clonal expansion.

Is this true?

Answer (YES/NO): NO